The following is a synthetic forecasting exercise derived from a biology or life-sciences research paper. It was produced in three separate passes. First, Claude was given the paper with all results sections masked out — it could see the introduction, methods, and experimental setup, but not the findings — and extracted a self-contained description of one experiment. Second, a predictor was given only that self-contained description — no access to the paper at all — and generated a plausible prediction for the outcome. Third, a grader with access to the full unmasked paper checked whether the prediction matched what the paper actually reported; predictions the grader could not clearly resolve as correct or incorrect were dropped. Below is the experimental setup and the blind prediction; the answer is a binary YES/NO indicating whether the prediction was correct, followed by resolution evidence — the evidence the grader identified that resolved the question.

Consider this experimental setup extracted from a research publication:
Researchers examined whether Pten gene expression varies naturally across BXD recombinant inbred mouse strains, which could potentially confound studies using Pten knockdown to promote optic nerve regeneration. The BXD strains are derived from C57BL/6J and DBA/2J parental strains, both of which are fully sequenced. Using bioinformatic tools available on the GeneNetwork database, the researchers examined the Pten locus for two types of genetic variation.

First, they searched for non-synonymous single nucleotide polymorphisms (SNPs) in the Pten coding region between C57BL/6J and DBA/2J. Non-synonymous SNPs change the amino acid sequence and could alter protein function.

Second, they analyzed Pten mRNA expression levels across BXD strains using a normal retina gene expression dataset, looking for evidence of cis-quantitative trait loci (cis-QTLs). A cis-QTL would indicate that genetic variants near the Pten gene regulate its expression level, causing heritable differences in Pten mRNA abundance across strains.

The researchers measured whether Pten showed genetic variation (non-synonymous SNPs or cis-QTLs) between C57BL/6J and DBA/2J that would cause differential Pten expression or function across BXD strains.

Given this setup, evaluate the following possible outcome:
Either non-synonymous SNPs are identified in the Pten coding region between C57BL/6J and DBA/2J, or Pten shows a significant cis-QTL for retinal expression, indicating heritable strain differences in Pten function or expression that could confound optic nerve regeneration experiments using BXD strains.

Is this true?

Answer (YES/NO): NO